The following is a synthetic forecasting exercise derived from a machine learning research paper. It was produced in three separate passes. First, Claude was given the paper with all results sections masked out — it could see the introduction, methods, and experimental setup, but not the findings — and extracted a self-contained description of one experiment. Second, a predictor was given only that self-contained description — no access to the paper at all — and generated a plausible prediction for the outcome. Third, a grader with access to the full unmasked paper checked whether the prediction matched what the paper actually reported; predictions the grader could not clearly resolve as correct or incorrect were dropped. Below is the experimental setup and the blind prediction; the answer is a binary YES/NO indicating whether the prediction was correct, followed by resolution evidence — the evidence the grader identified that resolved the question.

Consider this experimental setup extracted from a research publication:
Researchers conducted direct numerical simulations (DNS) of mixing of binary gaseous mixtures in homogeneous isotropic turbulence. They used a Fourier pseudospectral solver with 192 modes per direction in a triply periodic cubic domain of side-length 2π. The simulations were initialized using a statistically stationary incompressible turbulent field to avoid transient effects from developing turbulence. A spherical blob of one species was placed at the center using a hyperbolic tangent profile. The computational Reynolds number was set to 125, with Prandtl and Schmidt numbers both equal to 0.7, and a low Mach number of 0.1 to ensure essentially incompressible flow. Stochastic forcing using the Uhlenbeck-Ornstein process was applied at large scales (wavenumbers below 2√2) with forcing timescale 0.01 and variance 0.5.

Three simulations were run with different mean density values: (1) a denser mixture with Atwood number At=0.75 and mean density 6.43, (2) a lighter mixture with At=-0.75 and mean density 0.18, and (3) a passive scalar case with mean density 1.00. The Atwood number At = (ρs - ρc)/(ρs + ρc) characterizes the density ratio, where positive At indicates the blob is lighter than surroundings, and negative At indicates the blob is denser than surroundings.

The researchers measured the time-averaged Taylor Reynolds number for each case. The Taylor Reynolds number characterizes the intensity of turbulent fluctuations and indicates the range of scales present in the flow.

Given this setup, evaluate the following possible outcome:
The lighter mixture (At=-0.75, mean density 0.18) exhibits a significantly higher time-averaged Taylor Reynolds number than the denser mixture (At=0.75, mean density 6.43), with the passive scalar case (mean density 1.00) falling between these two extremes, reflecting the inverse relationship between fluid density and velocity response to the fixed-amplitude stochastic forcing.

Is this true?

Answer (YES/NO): NO